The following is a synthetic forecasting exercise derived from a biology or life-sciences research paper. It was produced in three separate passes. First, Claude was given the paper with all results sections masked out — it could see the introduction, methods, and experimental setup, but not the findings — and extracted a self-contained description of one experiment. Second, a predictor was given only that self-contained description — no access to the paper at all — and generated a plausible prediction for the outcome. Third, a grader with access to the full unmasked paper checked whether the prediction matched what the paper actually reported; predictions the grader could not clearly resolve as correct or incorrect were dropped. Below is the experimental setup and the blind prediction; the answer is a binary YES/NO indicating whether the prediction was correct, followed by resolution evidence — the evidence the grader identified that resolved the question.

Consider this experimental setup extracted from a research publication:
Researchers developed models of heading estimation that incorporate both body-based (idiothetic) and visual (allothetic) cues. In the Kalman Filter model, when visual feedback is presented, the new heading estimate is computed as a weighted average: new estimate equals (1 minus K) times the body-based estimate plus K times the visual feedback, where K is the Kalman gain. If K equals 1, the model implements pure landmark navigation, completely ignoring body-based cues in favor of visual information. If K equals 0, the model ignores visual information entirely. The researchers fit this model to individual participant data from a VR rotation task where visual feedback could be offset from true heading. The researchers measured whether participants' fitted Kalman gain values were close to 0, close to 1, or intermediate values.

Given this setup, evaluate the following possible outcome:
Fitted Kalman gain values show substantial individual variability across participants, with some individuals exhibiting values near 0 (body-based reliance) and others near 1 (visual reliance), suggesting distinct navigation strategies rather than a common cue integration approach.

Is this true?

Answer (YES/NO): NO